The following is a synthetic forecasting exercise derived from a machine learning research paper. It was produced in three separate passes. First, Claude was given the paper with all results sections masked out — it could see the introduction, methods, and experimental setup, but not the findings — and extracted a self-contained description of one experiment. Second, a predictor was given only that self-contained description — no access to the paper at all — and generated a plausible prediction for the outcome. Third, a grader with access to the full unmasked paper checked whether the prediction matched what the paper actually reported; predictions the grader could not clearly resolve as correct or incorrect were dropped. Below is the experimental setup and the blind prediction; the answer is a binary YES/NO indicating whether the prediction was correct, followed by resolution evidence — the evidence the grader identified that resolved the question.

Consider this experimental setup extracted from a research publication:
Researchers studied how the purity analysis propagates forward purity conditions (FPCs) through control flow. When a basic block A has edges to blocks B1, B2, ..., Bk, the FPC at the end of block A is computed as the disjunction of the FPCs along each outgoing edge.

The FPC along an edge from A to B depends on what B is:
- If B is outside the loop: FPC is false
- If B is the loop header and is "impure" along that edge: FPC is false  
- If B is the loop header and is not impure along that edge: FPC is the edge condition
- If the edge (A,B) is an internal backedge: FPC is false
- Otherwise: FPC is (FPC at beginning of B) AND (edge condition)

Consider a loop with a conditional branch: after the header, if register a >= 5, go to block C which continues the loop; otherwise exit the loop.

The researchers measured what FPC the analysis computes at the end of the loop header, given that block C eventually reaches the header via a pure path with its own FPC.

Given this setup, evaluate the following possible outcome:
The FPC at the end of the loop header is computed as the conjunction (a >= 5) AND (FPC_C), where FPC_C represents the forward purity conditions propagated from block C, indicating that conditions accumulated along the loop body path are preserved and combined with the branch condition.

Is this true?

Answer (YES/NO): YES